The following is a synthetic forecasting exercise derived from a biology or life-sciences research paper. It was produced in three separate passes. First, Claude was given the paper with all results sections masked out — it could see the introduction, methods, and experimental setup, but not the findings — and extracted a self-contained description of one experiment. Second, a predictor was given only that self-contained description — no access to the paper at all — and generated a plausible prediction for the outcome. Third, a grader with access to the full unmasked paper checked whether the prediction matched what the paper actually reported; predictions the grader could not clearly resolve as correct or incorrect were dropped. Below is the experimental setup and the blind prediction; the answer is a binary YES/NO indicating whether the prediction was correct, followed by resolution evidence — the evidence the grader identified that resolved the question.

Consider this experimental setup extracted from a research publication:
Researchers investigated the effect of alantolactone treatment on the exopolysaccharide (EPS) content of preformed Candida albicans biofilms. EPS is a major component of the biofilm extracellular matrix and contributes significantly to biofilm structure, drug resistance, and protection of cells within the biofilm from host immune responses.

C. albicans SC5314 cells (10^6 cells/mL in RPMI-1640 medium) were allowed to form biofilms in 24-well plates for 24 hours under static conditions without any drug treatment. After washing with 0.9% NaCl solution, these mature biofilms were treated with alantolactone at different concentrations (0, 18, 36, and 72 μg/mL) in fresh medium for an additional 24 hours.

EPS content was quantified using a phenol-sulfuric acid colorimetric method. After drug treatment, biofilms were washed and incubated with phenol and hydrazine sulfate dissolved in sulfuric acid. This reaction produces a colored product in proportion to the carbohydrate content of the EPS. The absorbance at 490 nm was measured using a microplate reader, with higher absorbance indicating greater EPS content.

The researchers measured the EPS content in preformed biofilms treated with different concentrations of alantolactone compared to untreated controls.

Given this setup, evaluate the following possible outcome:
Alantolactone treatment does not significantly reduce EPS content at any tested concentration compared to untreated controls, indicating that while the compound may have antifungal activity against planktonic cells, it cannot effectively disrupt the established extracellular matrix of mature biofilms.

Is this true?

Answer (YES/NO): NO